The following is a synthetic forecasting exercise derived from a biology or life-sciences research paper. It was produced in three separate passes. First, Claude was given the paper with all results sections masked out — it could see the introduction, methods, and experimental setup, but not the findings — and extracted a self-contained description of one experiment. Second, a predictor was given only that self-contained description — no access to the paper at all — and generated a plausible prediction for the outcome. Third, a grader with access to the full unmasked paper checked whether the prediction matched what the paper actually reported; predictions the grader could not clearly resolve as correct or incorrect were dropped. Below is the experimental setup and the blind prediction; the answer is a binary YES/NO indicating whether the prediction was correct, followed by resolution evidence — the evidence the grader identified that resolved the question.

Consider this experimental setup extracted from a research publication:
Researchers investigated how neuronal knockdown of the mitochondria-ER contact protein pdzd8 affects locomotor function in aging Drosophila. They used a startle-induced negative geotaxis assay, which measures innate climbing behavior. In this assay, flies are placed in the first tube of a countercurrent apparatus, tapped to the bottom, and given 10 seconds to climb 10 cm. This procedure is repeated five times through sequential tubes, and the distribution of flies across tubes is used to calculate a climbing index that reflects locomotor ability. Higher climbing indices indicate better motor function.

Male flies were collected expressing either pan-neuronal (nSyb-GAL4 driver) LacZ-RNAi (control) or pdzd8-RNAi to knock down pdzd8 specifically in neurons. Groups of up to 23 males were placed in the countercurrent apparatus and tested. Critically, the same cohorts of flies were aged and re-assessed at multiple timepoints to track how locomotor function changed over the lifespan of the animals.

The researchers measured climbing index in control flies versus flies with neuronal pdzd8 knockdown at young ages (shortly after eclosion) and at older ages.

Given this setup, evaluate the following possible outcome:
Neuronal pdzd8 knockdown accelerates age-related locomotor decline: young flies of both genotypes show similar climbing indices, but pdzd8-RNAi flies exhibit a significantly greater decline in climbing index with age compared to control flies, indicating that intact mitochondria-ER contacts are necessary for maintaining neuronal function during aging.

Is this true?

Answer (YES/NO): NO